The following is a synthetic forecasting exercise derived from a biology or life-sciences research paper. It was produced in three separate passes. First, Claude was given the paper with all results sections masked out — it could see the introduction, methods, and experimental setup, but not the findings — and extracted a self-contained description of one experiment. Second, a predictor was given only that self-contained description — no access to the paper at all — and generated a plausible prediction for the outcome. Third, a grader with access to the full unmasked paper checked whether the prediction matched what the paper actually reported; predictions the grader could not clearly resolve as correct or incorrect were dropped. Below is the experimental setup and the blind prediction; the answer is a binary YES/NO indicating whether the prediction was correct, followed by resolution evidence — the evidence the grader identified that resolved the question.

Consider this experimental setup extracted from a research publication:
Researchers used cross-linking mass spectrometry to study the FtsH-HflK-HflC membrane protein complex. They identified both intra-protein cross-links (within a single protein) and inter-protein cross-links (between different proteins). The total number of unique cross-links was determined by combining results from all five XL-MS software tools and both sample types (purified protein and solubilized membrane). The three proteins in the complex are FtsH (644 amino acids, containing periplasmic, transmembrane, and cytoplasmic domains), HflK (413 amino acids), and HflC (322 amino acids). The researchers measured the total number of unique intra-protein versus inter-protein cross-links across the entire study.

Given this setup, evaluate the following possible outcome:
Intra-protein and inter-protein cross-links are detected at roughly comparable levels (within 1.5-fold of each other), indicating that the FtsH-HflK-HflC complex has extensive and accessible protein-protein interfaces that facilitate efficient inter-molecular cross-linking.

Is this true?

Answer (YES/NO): NO